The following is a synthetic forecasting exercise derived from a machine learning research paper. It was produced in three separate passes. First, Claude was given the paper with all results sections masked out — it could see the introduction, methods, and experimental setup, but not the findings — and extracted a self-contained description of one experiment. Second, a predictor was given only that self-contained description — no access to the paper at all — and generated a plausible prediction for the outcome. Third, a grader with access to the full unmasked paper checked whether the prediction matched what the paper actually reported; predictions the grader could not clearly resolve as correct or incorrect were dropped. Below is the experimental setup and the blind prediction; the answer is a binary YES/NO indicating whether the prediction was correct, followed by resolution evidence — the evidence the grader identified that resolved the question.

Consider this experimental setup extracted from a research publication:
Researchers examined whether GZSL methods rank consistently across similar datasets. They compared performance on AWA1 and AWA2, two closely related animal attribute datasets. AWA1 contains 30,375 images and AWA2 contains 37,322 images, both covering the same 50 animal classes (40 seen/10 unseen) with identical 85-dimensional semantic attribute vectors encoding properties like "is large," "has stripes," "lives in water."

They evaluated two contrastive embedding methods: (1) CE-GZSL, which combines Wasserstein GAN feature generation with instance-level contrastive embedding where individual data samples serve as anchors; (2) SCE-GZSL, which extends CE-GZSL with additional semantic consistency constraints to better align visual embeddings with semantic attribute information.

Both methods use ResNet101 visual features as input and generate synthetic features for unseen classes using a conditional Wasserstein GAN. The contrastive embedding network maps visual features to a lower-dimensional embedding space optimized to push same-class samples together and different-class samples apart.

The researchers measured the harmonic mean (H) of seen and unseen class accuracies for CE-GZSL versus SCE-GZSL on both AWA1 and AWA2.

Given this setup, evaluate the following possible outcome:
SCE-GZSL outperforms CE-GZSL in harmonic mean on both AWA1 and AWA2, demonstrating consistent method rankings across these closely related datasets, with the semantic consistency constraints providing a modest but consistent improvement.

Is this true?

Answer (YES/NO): YES